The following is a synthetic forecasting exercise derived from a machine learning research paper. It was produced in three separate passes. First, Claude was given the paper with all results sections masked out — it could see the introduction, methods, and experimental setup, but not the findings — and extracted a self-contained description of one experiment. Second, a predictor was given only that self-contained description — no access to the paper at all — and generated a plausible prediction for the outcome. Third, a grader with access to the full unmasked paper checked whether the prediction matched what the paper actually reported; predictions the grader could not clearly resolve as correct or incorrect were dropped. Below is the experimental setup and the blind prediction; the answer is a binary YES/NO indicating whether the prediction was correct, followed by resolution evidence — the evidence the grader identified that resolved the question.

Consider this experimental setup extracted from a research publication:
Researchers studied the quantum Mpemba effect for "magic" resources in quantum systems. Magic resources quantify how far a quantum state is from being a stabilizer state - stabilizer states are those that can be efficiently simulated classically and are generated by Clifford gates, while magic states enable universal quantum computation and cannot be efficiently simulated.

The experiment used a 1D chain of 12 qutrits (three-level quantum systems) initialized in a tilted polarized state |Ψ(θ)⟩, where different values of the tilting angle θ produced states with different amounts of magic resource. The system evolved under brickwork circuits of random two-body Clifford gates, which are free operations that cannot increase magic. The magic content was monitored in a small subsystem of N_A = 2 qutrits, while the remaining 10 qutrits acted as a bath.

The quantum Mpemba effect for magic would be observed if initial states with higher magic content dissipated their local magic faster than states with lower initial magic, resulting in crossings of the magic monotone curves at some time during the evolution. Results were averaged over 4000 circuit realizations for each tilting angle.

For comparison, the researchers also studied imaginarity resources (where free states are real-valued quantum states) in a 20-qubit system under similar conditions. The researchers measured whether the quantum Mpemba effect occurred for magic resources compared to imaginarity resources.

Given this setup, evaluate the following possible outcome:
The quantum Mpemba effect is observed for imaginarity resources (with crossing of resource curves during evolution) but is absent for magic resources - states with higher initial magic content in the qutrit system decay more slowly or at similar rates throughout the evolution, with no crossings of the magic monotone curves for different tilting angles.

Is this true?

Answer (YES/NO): YES